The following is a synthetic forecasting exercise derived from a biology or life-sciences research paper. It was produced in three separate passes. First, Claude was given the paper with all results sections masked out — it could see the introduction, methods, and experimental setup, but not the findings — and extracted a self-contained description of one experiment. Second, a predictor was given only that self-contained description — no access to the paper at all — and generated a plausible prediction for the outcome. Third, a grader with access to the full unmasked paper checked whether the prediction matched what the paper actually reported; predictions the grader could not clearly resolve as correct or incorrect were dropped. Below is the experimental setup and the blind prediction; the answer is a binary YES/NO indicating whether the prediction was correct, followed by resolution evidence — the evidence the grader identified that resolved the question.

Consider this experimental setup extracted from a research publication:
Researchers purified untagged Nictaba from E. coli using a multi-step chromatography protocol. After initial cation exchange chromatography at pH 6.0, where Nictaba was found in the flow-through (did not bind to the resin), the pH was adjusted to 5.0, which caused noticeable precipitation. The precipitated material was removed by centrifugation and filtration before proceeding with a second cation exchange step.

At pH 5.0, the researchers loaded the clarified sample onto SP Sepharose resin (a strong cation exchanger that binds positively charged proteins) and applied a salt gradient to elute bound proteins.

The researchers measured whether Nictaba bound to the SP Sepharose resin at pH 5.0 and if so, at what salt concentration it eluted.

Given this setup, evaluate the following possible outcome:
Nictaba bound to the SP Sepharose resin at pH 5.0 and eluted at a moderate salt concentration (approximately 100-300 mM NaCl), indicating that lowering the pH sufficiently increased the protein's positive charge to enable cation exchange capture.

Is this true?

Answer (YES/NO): YES